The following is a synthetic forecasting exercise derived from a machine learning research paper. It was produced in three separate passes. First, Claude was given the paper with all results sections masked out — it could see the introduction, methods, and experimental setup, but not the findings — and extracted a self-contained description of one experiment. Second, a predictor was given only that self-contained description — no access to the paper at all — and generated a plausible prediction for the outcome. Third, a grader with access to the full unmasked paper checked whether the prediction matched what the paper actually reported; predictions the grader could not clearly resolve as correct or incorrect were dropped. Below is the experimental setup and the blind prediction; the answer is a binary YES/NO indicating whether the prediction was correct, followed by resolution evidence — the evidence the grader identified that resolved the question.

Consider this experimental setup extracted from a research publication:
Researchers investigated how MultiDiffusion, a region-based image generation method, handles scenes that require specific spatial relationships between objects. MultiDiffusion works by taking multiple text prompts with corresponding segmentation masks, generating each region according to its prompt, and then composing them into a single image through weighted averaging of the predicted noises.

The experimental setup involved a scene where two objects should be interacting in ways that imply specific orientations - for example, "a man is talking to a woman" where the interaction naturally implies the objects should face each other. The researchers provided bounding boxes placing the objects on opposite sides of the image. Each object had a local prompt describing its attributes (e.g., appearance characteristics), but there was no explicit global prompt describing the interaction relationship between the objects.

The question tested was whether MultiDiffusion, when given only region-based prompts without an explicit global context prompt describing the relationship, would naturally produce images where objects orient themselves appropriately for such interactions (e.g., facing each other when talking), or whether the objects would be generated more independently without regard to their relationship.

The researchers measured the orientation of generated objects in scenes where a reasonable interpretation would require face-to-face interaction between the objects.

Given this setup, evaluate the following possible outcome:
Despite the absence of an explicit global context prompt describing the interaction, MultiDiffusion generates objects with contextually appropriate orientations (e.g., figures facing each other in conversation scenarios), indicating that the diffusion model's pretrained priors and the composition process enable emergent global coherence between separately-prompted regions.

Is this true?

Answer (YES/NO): NO